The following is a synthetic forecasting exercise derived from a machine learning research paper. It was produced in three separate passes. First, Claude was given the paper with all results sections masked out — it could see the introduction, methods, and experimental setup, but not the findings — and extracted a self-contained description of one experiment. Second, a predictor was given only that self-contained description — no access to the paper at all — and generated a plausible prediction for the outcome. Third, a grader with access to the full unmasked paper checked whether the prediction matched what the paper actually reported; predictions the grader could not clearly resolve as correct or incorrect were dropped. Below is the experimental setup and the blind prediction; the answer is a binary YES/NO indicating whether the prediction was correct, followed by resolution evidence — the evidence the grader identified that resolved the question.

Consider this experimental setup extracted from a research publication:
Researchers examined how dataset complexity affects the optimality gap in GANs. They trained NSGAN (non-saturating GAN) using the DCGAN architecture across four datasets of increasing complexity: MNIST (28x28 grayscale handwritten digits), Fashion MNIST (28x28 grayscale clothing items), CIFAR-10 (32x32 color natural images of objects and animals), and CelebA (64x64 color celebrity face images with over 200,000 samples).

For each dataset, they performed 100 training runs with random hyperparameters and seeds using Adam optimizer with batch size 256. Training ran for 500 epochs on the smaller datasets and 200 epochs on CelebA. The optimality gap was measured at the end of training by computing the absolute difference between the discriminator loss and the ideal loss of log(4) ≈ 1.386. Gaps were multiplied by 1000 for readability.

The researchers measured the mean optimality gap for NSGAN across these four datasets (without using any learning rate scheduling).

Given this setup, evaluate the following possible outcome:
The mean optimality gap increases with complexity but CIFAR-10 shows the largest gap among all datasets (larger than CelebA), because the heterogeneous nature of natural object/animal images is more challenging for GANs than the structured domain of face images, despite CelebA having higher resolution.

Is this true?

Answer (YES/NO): NO